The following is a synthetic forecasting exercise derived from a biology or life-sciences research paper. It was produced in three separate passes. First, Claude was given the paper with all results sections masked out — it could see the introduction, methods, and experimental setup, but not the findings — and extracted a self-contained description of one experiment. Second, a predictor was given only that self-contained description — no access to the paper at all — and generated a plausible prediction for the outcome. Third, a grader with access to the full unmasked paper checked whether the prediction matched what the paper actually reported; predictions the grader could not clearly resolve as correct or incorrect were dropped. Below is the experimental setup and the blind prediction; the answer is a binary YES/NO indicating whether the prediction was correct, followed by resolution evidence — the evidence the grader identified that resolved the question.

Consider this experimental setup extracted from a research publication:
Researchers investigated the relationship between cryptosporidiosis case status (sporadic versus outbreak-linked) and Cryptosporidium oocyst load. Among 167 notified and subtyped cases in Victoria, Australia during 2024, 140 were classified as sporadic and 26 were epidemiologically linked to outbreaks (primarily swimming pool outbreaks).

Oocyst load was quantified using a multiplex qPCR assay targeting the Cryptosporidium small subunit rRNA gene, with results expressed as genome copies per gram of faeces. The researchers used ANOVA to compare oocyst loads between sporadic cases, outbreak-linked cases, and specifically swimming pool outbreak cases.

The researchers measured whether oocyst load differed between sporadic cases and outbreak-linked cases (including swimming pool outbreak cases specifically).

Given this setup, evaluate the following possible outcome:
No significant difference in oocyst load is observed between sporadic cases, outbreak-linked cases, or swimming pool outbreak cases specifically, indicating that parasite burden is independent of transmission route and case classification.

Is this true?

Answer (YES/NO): YES